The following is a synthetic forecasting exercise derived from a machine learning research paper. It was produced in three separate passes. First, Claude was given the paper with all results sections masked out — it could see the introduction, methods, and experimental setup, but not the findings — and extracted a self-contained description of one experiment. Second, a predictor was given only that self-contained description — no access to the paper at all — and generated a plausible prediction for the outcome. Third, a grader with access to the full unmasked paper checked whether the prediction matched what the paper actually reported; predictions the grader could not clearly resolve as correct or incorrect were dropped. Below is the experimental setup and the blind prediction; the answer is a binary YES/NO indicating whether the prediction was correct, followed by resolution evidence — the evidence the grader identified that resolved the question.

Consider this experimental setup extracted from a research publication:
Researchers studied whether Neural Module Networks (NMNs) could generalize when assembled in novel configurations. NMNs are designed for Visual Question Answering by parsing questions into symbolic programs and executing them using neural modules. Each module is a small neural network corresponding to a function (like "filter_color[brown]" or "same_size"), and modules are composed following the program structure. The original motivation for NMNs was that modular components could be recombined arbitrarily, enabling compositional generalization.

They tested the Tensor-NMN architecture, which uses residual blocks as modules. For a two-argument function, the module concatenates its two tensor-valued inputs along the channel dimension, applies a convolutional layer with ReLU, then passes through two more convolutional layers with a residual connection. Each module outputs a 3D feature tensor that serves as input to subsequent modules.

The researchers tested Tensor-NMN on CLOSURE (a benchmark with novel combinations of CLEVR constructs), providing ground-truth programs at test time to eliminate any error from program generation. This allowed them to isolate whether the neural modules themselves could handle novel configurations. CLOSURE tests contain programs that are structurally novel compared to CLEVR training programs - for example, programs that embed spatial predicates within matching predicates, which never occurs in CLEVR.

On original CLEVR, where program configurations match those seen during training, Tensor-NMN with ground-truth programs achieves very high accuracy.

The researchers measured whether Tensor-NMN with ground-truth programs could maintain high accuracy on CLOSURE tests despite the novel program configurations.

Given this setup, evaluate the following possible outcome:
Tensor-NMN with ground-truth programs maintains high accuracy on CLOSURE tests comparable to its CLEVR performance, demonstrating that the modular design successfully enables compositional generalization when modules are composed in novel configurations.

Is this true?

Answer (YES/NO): NO